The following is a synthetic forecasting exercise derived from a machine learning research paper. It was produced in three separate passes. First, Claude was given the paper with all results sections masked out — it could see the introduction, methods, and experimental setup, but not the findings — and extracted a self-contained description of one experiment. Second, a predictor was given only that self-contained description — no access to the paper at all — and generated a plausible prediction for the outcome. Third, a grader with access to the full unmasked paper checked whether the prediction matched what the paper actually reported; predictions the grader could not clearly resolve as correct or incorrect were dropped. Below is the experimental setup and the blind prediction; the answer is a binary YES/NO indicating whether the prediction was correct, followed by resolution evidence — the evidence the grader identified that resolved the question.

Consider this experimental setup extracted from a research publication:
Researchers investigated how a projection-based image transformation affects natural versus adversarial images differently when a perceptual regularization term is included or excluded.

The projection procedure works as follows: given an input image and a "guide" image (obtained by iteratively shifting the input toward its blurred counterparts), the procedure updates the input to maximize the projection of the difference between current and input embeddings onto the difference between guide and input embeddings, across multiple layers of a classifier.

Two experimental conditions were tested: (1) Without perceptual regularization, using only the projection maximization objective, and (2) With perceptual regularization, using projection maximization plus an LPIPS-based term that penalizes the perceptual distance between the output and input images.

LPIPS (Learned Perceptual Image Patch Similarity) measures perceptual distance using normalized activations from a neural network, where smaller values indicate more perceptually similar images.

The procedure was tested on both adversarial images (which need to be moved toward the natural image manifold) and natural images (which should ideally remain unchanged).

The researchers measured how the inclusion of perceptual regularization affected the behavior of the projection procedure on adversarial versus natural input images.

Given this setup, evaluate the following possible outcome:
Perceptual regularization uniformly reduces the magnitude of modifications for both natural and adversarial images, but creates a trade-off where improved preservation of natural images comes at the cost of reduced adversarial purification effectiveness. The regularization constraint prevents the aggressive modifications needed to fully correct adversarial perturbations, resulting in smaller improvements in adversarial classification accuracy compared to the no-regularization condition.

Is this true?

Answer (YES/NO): NO